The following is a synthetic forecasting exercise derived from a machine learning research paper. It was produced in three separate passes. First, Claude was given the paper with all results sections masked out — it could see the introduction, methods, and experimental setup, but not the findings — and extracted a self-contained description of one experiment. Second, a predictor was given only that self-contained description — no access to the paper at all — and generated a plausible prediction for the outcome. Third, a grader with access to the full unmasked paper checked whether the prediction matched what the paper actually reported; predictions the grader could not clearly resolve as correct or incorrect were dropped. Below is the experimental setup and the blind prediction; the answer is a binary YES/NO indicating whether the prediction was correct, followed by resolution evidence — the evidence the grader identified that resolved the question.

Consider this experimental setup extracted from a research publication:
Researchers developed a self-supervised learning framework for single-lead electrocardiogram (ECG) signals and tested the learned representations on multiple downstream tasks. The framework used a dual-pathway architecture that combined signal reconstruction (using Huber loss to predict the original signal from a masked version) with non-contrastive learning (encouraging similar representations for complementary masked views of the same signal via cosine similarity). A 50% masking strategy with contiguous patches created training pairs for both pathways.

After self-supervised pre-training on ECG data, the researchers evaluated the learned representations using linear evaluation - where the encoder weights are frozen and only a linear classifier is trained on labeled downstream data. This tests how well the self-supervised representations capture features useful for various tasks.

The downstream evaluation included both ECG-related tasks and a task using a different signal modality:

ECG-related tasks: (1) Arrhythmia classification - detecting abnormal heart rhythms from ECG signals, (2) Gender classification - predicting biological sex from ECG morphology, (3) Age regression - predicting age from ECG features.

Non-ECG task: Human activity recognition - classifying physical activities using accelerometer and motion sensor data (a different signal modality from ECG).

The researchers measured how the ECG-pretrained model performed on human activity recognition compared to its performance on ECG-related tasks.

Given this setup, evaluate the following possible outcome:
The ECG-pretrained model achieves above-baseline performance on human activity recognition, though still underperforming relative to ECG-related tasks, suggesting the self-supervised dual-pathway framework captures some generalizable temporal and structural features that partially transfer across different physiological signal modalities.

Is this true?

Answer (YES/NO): NO